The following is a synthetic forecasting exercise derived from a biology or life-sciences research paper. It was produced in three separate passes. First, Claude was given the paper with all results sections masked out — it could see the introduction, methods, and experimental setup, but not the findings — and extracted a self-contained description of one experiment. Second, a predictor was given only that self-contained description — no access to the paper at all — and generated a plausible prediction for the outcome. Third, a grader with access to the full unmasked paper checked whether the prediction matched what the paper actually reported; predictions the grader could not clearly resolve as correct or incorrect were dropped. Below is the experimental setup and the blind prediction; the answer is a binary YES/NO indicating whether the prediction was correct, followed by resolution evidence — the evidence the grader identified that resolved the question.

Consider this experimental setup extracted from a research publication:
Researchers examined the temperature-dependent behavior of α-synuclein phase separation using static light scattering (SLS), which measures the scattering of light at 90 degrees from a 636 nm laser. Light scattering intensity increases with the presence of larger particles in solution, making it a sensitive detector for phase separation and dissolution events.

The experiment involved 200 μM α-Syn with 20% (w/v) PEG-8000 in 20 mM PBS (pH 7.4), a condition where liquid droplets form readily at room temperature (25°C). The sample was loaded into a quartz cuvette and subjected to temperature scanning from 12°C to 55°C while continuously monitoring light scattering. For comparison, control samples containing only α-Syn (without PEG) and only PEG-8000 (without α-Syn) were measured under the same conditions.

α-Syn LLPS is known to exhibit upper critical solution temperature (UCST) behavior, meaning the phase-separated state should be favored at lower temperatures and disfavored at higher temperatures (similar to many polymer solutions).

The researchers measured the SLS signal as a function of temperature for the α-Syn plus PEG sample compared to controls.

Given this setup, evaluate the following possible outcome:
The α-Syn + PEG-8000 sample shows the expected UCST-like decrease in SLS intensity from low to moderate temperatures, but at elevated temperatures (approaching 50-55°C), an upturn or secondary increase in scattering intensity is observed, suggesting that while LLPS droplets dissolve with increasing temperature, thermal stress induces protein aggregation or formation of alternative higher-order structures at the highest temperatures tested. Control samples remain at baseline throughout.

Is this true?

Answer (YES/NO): NO